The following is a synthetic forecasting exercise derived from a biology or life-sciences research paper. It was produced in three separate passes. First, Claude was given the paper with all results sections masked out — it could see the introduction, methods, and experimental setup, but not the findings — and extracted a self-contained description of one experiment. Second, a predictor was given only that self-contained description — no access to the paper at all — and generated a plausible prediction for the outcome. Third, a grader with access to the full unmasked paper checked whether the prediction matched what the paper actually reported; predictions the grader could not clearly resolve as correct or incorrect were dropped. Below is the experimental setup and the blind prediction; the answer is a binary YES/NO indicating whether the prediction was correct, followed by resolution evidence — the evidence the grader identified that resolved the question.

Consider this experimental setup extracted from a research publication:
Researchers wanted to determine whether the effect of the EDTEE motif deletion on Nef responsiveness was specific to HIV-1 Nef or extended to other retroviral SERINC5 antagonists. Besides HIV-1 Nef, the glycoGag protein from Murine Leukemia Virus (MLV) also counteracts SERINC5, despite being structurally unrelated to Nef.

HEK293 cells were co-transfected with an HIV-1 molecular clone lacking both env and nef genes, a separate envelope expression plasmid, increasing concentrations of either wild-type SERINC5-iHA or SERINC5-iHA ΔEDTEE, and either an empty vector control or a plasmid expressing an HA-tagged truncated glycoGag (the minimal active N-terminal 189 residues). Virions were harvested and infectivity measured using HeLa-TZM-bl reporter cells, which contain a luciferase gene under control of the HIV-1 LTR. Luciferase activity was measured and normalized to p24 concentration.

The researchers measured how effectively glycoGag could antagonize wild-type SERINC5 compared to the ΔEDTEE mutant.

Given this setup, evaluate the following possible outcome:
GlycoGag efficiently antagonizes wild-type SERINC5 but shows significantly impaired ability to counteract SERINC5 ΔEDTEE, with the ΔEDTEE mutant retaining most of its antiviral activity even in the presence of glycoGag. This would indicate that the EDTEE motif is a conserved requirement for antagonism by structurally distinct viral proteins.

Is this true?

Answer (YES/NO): NO